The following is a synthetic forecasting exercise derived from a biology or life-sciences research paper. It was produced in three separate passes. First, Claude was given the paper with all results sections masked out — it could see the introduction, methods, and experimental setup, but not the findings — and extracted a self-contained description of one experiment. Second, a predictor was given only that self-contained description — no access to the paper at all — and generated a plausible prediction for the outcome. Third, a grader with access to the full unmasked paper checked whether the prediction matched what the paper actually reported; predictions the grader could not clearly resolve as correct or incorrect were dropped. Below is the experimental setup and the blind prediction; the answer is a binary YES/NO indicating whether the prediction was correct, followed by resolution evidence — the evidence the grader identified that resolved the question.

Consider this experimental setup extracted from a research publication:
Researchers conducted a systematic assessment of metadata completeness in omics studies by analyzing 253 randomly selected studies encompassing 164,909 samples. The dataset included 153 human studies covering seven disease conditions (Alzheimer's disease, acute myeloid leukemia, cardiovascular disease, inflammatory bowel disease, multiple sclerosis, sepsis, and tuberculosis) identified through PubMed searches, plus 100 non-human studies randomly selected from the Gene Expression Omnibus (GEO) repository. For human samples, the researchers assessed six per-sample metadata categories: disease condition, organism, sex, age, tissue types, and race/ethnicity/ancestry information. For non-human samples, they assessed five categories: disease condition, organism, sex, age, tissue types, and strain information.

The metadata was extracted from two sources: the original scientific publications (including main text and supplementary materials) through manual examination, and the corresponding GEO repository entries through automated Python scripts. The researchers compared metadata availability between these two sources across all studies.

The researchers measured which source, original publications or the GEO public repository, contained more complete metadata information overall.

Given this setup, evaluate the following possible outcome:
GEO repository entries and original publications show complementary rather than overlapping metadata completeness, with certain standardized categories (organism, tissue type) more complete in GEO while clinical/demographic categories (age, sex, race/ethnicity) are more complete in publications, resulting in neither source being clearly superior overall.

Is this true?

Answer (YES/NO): NO